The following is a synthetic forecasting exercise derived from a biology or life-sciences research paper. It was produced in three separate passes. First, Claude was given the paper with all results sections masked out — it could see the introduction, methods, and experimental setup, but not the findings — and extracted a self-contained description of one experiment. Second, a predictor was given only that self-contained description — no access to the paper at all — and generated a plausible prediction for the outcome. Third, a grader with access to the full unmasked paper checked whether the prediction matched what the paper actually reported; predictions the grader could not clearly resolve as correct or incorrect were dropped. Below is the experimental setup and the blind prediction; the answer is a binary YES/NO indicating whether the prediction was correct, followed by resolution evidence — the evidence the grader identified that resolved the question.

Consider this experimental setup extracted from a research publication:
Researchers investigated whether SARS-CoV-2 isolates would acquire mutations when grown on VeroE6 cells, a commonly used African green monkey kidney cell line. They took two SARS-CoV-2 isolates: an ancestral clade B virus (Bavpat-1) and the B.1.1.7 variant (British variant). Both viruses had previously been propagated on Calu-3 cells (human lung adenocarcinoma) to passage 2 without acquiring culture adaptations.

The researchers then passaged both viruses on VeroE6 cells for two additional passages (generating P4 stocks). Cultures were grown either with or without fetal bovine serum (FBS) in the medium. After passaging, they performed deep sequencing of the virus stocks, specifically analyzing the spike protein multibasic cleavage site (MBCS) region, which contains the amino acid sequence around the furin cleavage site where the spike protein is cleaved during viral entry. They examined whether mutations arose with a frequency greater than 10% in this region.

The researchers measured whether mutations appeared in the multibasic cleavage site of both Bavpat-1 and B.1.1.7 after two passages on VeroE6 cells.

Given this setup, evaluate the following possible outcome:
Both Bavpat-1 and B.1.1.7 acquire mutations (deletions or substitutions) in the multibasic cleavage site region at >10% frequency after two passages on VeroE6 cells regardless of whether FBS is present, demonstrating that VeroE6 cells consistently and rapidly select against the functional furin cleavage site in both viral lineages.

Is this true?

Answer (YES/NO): YES